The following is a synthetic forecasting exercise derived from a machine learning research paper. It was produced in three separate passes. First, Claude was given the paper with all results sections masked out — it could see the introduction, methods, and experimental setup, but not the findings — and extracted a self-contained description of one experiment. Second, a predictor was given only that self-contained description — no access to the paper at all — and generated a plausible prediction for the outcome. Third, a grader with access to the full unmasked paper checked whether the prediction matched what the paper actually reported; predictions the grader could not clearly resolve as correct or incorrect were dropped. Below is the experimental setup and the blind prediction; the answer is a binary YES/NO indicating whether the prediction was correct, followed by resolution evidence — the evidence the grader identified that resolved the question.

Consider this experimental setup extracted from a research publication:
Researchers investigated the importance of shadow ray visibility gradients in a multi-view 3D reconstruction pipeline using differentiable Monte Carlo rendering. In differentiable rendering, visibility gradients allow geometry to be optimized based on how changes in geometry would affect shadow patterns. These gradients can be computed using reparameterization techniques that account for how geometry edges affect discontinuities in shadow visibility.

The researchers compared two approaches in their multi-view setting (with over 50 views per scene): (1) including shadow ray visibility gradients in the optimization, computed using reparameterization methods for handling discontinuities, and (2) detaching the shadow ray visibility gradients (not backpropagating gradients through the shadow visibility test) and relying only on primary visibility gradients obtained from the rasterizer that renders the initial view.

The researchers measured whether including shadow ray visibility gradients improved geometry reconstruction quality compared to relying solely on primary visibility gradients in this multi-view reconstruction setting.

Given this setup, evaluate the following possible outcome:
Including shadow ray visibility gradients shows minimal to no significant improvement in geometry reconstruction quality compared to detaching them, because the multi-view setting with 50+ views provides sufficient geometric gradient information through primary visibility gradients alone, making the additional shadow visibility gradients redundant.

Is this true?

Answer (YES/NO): YES